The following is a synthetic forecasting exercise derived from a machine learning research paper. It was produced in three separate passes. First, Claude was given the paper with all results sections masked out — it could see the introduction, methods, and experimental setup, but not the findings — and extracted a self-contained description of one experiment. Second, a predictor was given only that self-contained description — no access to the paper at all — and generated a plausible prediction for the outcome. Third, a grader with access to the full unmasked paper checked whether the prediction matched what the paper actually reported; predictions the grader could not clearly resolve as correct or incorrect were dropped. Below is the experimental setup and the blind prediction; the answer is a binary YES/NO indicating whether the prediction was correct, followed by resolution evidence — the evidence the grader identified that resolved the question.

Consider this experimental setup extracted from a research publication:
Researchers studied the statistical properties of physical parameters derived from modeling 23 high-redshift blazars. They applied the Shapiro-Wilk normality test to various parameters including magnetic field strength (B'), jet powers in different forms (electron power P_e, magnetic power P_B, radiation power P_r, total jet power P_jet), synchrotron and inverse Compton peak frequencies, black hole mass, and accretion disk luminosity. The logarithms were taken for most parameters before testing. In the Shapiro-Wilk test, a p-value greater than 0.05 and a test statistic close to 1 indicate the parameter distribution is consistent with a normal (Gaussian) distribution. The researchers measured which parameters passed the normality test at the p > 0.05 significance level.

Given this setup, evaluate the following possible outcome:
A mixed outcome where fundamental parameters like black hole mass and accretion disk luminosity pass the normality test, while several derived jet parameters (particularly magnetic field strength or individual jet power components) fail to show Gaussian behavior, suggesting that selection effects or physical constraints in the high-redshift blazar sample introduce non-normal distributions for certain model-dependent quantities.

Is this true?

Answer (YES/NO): NO